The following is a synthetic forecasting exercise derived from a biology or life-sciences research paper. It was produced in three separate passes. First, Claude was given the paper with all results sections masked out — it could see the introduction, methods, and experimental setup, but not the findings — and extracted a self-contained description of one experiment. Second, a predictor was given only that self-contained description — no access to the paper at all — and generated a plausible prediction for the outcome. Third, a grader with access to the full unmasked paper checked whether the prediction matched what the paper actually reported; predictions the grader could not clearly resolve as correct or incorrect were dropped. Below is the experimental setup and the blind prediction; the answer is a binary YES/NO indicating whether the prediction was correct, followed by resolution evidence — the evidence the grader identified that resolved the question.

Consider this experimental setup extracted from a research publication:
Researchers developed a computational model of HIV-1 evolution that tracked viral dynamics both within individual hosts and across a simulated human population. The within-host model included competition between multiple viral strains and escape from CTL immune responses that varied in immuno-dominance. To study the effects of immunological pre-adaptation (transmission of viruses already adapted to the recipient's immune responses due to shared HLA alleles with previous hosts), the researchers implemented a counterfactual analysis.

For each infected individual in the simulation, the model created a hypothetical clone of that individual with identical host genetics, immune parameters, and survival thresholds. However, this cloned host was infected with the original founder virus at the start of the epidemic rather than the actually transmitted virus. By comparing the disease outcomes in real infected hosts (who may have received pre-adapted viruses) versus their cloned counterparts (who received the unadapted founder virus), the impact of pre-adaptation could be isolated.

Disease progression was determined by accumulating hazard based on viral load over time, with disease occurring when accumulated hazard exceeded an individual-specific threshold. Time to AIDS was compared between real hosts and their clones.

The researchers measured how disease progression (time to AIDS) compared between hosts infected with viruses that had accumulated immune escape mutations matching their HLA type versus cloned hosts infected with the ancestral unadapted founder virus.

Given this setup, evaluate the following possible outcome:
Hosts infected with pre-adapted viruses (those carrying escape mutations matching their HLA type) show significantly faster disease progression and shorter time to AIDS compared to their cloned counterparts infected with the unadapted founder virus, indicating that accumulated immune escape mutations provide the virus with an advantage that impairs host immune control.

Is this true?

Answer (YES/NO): YES